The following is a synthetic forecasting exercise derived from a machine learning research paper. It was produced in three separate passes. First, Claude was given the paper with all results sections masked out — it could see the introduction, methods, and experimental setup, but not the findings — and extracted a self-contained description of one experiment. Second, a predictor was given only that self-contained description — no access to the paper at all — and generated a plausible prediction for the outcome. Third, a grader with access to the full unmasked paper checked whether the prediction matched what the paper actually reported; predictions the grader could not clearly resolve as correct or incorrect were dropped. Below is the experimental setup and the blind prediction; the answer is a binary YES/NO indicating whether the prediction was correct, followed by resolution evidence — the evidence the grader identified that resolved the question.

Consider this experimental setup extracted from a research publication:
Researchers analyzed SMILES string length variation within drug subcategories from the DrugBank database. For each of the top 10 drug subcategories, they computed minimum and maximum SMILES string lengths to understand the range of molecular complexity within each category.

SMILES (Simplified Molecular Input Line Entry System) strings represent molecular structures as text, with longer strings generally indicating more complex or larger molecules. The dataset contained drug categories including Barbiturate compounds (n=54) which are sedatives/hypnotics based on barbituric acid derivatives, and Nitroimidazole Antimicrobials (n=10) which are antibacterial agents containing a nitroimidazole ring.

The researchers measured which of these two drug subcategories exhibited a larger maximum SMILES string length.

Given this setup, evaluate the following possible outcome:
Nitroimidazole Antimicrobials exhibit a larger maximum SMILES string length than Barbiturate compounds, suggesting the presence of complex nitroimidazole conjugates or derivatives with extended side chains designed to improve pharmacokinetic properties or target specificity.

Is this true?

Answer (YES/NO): YES